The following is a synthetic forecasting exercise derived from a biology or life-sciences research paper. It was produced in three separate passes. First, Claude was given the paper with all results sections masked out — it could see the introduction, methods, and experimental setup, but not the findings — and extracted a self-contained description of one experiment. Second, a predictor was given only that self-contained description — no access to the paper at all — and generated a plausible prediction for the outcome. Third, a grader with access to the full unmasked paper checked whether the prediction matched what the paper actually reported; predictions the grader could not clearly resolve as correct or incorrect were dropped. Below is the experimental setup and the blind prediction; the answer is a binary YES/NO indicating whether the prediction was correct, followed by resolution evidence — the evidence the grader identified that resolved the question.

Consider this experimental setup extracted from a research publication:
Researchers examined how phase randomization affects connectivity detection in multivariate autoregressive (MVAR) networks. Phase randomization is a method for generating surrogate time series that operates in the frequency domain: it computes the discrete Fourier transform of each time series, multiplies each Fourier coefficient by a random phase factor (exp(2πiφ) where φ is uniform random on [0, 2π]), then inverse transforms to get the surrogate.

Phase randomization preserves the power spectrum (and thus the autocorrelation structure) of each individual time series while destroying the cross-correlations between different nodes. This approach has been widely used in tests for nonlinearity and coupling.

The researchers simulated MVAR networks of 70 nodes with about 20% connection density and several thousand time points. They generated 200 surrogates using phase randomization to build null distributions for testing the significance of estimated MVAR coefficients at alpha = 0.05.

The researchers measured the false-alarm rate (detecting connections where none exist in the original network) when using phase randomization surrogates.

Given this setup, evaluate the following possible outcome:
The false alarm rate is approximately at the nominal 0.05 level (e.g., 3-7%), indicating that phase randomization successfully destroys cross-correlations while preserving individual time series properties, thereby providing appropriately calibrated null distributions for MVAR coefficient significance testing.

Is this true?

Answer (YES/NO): NO